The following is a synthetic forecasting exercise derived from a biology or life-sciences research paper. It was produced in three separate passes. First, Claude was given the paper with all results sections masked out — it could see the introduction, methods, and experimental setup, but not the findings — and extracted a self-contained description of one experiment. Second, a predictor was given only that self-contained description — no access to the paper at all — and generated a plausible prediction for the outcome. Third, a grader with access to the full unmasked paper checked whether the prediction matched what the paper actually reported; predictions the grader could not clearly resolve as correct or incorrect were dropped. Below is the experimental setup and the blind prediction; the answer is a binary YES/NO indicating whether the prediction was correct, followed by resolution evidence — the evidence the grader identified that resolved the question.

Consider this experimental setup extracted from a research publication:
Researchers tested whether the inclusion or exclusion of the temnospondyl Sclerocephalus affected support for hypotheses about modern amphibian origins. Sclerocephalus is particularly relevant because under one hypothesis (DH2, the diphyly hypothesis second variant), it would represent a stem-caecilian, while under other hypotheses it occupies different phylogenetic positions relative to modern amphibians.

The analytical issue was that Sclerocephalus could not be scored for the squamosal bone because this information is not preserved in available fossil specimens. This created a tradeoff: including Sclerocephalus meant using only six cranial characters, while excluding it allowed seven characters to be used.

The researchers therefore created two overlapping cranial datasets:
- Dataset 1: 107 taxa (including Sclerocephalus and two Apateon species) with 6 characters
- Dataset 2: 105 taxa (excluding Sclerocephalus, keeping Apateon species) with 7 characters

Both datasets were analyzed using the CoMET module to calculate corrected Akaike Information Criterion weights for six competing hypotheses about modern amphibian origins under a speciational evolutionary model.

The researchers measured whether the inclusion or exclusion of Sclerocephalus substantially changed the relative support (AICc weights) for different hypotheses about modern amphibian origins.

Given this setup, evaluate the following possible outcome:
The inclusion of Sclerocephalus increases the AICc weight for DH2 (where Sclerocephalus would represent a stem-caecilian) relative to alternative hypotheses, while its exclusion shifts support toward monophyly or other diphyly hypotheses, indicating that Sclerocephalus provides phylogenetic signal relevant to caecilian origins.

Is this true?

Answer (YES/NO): NO